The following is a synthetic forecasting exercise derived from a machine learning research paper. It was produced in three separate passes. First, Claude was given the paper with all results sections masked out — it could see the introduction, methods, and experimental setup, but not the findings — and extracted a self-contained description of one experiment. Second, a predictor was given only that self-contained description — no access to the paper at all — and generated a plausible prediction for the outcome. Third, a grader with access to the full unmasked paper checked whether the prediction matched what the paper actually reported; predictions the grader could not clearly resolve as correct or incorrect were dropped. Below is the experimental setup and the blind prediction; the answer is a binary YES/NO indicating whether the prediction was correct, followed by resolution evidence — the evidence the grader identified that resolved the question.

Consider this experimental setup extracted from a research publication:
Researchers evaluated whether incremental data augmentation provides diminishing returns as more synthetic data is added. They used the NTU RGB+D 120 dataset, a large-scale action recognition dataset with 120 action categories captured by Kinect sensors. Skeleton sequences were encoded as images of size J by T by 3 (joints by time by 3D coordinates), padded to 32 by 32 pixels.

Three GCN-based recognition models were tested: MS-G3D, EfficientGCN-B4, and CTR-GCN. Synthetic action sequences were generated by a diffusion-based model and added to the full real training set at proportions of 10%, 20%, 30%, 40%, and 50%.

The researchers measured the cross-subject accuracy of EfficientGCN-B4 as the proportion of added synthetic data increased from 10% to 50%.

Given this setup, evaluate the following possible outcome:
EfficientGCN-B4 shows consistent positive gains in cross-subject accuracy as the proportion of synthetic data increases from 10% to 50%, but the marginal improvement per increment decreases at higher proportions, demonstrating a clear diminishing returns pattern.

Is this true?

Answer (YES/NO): NO